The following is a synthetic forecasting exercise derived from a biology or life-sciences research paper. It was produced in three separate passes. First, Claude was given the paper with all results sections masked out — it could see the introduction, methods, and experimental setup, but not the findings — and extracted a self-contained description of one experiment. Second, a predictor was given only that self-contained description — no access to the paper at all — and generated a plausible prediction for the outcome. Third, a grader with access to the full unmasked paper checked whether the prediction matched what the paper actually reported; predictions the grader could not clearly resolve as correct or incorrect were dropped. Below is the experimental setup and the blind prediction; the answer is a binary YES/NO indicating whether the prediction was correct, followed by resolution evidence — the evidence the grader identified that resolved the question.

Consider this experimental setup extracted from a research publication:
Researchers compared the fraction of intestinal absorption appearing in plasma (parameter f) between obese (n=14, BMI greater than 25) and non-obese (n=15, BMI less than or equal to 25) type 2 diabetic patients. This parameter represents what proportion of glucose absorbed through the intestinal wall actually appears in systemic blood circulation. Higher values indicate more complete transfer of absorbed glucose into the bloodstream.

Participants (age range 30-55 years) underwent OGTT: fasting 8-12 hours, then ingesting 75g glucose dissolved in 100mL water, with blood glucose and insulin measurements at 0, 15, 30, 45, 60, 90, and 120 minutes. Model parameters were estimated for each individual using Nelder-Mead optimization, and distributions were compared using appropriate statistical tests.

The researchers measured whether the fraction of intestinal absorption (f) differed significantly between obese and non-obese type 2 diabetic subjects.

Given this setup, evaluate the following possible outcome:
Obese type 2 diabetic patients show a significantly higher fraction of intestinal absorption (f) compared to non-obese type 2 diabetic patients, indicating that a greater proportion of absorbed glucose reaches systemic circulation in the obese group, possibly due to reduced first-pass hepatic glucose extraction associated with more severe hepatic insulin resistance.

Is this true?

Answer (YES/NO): YES